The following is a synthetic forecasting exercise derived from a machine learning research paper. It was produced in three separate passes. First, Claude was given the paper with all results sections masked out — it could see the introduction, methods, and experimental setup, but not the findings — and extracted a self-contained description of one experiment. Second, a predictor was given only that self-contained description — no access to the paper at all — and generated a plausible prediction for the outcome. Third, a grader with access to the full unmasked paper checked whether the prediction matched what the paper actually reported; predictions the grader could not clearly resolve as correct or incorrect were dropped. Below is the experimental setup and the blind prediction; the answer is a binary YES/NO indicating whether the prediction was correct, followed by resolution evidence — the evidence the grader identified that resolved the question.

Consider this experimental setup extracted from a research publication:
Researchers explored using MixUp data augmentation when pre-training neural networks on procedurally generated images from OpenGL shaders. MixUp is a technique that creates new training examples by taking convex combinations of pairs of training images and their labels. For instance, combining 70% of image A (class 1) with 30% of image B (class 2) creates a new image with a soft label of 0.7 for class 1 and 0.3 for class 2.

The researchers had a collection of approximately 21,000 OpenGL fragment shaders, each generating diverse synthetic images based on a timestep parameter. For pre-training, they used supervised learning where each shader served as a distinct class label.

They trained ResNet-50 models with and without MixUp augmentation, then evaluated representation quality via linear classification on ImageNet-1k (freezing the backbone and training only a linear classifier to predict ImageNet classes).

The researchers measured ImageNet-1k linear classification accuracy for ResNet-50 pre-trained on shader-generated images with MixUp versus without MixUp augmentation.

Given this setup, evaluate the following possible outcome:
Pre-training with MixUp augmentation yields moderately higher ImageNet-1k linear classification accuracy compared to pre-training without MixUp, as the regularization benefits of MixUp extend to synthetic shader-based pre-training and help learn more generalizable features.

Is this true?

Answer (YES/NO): NO